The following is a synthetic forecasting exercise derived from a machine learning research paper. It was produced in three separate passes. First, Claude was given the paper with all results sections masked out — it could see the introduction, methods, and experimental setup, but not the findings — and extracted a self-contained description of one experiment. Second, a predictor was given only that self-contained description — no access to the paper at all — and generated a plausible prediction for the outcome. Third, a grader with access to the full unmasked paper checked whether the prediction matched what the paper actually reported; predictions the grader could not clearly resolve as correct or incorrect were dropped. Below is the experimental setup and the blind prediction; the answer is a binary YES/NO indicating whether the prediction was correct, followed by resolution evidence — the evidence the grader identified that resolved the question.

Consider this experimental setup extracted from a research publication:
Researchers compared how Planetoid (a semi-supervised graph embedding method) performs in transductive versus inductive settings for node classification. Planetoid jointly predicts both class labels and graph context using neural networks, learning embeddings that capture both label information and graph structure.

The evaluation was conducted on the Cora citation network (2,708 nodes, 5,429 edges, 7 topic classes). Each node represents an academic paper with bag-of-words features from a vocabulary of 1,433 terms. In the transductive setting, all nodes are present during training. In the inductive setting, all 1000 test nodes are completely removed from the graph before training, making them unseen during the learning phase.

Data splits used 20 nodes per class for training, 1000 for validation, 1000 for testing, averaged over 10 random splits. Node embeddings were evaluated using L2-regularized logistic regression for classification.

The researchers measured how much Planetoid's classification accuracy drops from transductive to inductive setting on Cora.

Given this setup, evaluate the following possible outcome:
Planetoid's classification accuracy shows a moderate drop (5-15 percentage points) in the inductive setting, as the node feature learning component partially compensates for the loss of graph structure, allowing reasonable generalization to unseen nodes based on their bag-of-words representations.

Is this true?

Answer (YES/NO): YES